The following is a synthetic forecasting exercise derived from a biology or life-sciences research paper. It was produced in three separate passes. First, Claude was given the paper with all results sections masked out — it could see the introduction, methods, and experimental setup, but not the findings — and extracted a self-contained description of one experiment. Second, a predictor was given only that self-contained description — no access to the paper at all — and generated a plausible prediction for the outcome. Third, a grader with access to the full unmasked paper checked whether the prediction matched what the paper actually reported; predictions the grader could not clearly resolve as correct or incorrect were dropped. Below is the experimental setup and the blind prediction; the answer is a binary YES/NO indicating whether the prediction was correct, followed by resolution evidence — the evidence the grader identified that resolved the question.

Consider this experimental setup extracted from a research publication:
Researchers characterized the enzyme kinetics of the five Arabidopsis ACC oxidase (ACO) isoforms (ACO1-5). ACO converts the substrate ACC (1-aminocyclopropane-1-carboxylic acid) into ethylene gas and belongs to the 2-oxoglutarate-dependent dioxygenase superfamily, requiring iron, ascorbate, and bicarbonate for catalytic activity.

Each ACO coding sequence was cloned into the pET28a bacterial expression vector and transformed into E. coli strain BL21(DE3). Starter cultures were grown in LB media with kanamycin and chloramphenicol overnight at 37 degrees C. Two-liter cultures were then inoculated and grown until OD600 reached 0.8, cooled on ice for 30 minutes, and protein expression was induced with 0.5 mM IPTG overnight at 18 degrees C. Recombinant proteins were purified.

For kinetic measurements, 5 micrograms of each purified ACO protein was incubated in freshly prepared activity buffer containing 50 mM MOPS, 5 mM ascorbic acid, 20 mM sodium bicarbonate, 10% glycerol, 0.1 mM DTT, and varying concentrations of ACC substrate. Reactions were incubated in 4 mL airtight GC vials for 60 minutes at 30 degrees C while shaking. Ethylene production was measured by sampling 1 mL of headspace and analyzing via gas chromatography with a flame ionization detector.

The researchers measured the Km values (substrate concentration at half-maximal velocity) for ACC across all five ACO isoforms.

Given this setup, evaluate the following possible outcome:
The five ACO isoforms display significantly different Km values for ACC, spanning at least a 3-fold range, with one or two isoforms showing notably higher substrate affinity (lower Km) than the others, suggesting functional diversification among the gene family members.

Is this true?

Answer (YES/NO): YES